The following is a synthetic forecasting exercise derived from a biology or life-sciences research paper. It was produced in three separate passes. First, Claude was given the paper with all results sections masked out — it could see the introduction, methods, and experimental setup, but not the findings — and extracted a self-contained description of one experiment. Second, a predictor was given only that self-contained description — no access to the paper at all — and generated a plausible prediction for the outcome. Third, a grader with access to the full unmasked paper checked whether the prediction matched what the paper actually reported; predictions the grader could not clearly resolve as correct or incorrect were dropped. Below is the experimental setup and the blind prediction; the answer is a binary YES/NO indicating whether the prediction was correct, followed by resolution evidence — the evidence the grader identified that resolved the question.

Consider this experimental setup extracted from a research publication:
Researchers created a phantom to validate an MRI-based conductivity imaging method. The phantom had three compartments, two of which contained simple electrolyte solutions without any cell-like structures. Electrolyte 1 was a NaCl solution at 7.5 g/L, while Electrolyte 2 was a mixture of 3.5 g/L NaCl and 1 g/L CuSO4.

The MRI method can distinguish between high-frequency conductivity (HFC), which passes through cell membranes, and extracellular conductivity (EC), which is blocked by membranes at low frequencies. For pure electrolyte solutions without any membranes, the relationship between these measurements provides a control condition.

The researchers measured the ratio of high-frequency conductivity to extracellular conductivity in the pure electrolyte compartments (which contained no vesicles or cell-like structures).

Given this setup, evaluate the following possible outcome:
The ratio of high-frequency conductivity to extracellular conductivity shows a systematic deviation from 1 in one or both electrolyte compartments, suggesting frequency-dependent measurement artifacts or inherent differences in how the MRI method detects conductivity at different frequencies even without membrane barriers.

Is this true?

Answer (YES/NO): NO